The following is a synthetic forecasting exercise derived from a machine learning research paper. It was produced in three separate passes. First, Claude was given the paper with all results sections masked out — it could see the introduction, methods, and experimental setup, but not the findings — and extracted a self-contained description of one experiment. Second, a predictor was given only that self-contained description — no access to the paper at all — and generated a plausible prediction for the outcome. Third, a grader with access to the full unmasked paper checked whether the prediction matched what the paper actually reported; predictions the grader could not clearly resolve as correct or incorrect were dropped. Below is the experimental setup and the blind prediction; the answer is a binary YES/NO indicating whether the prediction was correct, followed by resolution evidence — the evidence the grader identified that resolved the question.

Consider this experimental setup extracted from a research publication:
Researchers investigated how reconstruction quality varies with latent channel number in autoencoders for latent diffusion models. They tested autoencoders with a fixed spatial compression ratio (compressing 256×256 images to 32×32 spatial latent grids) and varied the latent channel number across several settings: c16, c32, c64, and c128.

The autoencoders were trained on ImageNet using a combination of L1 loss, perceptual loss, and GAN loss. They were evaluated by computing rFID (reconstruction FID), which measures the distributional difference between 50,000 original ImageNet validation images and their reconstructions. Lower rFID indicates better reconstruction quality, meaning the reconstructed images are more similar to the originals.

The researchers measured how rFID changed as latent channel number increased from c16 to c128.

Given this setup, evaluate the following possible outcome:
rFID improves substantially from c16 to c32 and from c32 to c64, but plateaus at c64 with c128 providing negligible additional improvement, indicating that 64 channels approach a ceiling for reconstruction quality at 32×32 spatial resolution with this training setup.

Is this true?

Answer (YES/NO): NO